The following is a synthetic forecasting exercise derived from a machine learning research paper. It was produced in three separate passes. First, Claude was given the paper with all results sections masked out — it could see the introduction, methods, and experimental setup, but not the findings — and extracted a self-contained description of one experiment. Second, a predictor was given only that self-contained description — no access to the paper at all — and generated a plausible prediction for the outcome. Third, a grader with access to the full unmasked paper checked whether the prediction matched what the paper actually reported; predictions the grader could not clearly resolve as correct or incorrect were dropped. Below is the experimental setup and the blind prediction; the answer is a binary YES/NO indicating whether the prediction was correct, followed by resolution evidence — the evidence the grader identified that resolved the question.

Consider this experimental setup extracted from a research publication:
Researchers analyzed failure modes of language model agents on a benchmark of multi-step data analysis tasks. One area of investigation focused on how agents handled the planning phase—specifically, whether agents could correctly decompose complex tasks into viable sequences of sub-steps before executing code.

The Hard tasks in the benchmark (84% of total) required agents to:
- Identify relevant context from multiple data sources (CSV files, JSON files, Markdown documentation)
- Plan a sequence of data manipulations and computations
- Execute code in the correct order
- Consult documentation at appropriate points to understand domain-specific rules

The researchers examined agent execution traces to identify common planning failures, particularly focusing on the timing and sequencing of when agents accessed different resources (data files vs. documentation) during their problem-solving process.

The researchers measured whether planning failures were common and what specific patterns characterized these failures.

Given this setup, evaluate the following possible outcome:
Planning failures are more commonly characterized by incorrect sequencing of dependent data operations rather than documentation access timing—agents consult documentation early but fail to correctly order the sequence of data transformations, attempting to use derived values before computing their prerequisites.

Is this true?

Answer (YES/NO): NO